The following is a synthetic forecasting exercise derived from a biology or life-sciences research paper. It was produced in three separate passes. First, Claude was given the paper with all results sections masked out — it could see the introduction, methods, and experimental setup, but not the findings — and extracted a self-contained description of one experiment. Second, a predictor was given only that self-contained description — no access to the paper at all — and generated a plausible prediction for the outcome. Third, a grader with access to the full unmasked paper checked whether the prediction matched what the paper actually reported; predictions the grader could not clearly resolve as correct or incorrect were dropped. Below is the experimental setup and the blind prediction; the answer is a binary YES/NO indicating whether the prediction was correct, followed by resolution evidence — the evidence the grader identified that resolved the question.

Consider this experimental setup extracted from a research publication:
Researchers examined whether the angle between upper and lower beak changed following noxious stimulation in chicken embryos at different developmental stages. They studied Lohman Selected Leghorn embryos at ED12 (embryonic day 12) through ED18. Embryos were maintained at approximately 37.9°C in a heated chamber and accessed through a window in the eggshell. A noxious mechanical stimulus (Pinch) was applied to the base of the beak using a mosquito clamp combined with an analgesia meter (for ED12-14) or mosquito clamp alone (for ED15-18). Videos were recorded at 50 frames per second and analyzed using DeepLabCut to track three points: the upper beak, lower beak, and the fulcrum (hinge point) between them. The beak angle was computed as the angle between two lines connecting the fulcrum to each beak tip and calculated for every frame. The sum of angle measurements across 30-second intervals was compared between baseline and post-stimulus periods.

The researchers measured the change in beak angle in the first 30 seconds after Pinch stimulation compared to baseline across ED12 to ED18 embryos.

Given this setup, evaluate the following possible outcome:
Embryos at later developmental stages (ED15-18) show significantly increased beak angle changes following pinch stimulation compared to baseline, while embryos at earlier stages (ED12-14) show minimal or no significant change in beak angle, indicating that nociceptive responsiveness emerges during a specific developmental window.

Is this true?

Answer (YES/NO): YES